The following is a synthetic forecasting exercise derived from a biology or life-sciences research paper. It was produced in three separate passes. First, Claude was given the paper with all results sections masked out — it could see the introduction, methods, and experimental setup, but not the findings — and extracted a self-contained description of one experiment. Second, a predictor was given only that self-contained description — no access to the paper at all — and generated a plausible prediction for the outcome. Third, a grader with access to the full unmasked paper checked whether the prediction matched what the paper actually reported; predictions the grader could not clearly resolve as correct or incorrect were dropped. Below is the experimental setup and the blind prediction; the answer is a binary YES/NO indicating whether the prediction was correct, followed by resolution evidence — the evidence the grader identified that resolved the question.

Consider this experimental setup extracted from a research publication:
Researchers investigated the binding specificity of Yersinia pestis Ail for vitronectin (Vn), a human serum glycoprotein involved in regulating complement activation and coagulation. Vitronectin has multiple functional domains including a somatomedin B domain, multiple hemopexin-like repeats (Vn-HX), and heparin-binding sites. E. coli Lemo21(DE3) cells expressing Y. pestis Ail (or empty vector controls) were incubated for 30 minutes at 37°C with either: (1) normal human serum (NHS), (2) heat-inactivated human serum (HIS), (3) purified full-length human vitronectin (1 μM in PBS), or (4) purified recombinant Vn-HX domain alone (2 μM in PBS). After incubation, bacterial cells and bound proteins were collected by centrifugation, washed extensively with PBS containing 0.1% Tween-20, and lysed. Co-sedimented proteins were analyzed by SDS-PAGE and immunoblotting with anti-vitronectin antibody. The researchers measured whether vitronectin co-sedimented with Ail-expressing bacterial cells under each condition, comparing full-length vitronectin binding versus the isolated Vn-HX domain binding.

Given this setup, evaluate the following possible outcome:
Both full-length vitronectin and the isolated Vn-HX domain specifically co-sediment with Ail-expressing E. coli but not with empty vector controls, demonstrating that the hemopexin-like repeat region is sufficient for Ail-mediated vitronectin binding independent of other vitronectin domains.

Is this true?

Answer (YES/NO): YES